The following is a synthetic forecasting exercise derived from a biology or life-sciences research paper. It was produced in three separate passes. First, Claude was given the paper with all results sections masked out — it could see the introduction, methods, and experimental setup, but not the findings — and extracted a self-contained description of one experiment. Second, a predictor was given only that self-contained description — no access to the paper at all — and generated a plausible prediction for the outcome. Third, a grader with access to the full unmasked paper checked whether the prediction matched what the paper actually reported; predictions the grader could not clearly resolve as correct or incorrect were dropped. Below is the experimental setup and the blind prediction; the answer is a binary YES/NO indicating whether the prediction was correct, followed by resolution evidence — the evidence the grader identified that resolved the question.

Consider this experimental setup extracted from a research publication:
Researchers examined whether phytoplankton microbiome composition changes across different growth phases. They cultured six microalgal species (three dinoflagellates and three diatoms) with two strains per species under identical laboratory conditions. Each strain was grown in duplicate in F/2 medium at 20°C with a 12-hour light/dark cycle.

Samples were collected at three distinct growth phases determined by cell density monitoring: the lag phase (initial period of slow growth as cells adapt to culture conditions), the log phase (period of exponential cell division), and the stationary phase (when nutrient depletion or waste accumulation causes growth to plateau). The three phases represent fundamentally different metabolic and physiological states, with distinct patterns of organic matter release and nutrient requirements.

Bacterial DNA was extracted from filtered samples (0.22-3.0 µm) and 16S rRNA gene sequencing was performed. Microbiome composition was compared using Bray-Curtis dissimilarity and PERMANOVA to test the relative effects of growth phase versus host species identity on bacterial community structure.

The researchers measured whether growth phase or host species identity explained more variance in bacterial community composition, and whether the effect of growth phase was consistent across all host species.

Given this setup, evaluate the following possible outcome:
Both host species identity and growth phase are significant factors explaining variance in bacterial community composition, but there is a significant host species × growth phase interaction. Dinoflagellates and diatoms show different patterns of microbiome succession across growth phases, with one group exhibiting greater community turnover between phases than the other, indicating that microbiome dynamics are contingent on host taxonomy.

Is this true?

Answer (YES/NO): NO